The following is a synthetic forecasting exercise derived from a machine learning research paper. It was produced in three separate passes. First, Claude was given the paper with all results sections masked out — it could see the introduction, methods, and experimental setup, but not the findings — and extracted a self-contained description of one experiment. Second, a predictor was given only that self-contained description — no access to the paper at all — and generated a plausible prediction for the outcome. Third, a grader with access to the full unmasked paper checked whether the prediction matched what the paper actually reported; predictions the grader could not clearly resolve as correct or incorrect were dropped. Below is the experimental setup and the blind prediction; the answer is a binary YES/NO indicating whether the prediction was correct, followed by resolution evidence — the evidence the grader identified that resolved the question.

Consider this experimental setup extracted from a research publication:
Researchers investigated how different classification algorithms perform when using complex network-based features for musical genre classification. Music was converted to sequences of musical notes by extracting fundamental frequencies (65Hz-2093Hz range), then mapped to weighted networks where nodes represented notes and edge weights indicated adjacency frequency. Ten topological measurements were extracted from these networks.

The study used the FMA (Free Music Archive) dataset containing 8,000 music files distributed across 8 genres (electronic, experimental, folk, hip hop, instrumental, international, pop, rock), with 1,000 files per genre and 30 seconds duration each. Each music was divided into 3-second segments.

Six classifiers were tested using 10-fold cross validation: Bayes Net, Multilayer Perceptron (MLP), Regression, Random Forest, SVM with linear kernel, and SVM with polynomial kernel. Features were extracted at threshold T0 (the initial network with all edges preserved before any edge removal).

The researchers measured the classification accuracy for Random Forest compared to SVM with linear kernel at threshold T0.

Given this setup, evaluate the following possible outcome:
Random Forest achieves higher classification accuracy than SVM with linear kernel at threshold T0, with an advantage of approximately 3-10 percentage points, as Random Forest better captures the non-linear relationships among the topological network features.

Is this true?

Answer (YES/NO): NO